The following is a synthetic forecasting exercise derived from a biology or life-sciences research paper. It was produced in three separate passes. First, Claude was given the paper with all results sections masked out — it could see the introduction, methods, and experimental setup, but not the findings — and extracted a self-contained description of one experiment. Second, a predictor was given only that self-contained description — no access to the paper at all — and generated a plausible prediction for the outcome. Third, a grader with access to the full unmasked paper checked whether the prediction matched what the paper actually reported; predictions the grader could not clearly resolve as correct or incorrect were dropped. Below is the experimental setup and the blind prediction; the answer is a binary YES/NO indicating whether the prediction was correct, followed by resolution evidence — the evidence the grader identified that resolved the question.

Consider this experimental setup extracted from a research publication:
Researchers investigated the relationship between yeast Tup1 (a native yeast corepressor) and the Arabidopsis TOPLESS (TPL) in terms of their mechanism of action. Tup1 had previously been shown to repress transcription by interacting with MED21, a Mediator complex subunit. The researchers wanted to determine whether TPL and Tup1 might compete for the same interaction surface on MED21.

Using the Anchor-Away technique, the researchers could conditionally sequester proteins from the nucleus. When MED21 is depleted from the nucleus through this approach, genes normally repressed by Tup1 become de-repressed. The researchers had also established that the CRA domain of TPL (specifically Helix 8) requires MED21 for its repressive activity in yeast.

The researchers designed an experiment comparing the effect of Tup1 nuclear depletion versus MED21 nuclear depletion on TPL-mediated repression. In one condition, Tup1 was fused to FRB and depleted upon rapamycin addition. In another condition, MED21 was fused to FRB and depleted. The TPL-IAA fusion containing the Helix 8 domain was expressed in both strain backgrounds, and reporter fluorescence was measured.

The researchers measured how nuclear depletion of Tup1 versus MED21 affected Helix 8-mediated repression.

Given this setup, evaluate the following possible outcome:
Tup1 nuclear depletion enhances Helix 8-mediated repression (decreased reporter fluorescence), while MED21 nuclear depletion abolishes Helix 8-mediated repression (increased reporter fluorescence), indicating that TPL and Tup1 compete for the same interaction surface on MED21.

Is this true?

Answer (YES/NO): NO